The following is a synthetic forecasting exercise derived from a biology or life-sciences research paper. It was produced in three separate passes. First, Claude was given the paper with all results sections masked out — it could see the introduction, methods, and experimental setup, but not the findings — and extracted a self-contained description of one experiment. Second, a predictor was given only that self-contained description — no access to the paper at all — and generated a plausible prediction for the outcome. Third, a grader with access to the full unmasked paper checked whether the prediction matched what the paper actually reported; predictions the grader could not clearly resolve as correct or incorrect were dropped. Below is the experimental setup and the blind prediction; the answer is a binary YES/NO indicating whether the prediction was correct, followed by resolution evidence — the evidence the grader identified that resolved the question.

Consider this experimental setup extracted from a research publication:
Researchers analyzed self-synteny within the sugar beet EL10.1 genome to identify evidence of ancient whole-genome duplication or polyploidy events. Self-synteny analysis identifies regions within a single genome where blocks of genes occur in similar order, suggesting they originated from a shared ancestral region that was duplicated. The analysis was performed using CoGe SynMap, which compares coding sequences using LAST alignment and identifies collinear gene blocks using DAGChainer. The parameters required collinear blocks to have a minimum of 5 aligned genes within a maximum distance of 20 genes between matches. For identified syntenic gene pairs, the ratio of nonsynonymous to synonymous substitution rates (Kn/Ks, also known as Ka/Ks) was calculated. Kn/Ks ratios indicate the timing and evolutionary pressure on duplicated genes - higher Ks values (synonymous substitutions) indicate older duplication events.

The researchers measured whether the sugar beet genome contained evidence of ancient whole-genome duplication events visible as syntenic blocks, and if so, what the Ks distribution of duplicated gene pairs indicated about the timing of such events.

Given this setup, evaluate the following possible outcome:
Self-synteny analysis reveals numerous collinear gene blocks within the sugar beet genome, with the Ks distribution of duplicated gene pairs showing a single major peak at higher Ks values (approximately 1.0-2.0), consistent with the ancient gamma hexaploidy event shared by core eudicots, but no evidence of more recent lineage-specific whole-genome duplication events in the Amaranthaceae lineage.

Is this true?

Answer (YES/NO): NO